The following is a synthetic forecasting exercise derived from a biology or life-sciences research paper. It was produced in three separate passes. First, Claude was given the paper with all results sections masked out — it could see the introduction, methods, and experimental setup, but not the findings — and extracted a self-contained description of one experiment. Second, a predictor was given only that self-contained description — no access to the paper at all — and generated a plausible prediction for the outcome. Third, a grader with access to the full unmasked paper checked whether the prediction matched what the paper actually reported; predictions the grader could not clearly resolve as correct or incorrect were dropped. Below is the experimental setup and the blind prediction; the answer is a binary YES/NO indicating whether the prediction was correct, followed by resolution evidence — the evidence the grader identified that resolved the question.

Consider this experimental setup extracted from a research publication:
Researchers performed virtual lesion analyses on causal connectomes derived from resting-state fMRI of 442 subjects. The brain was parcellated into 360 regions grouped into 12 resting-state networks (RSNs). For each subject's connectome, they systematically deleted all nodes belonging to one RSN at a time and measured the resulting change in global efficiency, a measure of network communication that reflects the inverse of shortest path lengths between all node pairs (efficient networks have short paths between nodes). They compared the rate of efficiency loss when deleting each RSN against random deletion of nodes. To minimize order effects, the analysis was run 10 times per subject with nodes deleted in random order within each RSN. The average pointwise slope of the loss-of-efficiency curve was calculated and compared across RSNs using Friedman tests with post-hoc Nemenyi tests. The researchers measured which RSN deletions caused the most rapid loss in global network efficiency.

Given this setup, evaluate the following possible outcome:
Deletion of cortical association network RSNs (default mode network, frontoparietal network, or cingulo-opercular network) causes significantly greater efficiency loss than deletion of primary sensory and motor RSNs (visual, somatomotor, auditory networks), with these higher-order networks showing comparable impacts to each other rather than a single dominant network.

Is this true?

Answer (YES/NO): NO